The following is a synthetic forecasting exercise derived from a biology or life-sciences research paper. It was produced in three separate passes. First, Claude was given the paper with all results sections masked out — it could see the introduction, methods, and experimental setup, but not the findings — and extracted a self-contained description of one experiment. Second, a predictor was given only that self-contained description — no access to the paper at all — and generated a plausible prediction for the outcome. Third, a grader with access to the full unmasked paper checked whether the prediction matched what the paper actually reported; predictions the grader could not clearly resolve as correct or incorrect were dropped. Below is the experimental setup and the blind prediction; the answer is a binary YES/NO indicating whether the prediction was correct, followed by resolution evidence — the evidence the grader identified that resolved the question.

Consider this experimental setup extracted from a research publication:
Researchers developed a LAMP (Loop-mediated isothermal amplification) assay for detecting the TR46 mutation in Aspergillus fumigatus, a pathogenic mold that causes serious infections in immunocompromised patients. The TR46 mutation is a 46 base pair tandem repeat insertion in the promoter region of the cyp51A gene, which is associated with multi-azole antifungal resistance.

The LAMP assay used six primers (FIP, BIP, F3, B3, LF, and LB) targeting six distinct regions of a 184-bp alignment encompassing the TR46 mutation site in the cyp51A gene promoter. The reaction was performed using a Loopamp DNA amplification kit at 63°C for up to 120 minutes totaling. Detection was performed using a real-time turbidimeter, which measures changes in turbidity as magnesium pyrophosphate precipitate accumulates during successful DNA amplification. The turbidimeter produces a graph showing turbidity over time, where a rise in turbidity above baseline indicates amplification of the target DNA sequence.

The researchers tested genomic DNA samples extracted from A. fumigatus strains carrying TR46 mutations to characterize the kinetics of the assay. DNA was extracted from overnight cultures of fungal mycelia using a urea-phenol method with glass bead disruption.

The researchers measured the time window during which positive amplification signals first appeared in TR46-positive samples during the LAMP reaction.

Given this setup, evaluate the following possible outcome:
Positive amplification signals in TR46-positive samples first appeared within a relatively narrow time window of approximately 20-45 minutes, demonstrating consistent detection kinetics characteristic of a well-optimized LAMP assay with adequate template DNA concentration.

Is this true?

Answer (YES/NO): NO